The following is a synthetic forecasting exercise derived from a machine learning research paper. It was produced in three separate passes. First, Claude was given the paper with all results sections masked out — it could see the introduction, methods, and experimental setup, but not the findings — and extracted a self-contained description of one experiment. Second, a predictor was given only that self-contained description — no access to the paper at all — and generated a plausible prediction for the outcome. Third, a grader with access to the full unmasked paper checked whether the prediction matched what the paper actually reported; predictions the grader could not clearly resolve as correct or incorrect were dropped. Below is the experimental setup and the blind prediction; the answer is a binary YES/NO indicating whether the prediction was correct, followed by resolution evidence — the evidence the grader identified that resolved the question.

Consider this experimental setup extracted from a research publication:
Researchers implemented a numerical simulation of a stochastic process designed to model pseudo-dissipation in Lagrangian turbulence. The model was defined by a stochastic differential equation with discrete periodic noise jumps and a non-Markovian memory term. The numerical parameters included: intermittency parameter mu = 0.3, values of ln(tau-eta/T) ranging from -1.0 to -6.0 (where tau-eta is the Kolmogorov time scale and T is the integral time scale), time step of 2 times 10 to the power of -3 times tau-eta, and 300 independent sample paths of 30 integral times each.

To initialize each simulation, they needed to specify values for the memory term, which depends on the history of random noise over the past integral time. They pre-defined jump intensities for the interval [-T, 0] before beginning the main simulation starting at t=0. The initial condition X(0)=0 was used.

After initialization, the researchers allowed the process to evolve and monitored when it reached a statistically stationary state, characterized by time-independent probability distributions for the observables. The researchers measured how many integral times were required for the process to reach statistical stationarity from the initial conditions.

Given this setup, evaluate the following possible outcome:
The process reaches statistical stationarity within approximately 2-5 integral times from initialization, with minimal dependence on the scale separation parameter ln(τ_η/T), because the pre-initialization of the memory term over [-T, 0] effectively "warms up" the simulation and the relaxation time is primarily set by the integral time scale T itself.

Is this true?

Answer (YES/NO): NO